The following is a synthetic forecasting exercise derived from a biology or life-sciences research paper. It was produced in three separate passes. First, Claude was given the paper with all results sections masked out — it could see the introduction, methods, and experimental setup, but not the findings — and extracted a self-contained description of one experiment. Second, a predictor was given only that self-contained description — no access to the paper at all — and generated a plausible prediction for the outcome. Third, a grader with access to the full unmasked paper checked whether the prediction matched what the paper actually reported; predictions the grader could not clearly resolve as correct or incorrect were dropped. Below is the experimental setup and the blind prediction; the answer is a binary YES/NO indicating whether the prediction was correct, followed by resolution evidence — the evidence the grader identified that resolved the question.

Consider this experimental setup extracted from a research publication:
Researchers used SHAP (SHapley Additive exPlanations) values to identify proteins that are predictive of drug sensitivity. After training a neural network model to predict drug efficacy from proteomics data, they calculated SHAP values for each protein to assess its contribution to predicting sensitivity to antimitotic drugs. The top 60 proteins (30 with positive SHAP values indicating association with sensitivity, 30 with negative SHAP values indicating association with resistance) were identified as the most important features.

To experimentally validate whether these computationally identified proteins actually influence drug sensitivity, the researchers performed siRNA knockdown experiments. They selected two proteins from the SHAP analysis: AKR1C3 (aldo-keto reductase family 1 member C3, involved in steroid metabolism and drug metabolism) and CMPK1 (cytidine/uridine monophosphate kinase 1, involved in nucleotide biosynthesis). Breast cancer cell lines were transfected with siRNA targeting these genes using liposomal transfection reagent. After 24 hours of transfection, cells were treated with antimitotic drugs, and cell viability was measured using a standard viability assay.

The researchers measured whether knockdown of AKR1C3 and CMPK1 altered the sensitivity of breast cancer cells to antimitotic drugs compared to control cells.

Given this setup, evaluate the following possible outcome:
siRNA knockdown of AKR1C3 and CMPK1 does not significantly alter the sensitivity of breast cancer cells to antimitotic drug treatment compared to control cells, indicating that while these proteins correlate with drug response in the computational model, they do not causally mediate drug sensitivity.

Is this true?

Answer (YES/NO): NO